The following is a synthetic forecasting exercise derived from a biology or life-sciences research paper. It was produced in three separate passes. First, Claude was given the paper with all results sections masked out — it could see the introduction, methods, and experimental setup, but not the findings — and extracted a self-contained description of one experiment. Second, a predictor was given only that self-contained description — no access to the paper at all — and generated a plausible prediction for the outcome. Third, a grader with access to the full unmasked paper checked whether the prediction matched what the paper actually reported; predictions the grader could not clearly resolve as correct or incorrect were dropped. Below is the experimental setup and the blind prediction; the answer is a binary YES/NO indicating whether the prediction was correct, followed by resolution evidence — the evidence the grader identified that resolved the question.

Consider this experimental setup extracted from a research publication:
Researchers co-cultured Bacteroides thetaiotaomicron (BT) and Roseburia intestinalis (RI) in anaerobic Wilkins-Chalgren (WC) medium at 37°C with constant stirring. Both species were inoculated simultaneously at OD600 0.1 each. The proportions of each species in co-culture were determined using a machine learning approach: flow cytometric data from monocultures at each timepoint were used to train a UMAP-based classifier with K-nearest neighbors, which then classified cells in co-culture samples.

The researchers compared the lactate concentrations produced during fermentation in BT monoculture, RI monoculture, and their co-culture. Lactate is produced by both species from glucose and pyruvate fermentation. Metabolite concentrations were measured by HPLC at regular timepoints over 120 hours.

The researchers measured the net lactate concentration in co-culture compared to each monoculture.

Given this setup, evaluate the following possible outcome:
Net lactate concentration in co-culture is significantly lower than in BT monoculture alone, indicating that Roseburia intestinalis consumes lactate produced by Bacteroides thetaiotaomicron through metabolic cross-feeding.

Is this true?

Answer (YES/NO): YES